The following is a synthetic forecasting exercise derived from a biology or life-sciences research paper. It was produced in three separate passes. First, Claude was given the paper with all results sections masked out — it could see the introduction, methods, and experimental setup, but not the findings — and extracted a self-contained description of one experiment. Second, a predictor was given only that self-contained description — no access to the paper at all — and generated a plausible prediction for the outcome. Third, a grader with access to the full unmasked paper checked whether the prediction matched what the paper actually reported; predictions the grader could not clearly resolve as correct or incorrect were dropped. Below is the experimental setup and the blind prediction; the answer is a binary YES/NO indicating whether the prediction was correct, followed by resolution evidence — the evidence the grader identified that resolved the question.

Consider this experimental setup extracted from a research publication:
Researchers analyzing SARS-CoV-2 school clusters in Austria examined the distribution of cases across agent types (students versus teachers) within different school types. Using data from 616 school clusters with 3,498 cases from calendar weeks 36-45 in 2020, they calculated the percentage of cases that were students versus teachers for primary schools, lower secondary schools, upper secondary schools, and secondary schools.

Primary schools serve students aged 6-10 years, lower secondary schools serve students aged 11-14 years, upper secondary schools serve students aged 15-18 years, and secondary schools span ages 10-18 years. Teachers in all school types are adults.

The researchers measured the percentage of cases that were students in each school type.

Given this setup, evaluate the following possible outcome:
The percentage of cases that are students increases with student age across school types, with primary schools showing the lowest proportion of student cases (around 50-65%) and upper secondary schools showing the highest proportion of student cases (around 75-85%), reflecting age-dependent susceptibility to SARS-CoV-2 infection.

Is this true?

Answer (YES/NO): NO